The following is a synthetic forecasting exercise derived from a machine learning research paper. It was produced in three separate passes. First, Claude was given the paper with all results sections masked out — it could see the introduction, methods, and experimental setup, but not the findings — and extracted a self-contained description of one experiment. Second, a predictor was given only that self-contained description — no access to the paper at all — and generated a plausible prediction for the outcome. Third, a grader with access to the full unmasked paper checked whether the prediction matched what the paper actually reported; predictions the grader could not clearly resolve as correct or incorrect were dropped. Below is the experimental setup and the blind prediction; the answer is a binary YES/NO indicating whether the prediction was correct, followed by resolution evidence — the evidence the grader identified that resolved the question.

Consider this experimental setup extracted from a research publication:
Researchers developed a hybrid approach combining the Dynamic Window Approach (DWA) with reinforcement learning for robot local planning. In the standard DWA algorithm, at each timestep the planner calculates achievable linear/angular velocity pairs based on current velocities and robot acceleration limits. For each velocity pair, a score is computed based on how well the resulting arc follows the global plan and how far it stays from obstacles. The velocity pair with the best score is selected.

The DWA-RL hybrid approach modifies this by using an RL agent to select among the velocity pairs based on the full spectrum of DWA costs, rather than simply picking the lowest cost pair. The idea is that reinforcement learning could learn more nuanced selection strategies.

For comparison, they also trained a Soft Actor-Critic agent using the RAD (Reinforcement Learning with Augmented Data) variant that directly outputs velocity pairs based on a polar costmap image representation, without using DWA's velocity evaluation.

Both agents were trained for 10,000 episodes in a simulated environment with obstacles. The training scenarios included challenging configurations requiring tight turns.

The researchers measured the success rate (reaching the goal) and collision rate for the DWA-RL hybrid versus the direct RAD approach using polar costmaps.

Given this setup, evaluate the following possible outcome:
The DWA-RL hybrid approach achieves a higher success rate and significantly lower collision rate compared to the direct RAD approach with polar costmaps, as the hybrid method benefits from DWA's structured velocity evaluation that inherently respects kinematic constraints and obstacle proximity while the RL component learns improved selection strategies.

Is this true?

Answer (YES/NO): NO